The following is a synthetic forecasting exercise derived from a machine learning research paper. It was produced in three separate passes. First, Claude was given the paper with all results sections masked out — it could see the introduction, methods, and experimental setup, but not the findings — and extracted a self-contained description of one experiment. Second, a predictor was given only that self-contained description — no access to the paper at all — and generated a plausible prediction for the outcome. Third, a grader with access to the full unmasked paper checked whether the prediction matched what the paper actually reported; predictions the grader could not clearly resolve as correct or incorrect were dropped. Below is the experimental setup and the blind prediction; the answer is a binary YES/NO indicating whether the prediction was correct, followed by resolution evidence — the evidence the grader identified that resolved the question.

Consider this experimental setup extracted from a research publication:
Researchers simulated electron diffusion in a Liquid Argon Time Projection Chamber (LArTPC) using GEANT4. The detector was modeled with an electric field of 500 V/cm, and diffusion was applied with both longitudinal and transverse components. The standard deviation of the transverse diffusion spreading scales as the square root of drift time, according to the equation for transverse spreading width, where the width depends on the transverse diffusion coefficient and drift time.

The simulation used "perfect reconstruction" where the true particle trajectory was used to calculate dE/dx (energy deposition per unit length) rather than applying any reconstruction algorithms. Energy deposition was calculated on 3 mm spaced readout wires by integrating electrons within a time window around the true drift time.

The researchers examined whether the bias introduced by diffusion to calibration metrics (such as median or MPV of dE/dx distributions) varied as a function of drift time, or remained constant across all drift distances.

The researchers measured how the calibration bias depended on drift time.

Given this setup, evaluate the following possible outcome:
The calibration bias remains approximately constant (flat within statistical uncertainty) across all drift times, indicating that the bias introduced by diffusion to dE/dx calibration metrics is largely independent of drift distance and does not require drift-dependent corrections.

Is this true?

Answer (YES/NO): NO